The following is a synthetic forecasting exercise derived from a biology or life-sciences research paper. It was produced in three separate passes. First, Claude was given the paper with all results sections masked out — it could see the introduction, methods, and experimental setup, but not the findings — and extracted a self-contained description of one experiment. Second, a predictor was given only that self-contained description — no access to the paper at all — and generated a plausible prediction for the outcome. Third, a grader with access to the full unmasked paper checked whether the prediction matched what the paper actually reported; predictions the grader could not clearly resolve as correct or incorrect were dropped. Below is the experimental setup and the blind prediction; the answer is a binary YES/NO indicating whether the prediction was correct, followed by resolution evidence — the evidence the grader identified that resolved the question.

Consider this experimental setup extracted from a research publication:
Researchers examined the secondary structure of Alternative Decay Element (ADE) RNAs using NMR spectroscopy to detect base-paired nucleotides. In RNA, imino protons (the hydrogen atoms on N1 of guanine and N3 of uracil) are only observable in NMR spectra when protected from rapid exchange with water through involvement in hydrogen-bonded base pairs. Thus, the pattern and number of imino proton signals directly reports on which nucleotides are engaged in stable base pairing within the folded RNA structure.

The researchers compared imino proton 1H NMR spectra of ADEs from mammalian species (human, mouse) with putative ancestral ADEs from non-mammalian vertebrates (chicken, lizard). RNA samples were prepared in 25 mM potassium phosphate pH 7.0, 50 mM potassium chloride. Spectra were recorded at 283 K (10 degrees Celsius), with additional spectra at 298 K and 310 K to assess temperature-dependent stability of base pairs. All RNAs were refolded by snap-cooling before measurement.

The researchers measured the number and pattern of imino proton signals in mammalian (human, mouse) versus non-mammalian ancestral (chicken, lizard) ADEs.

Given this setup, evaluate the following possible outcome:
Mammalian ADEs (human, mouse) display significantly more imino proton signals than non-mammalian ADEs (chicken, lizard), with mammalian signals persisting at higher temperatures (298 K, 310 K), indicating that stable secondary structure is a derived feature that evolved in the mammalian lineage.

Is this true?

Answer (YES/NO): NO